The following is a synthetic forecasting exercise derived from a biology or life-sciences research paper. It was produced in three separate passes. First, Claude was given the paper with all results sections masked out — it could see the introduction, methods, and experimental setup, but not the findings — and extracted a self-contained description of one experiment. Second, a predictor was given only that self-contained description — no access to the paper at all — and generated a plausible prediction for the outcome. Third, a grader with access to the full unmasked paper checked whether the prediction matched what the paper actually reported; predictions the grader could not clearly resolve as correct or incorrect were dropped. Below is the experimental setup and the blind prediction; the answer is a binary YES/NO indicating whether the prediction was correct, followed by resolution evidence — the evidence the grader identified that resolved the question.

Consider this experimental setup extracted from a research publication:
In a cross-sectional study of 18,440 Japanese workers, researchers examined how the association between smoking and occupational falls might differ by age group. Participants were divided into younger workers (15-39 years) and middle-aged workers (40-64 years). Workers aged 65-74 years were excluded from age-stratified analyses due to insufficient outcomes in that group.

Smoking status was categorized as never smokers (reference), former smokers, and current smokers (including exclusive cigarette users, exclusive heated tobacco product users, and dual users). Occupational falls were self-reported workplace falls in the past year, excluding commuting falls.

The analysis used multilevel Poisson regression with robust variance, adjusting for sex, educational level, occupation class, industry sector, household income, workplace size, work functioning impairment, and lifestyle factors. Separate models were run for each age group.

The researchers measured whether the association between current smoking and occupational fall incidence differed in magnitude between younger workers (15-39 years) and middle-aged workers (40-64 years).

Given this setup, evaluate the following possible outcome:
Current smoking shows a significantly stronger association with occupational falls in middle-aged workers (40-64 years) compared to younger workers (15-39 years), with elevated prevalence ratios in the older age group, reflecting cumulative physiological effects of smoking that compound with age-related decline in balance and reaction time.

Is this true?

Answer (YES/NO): NO